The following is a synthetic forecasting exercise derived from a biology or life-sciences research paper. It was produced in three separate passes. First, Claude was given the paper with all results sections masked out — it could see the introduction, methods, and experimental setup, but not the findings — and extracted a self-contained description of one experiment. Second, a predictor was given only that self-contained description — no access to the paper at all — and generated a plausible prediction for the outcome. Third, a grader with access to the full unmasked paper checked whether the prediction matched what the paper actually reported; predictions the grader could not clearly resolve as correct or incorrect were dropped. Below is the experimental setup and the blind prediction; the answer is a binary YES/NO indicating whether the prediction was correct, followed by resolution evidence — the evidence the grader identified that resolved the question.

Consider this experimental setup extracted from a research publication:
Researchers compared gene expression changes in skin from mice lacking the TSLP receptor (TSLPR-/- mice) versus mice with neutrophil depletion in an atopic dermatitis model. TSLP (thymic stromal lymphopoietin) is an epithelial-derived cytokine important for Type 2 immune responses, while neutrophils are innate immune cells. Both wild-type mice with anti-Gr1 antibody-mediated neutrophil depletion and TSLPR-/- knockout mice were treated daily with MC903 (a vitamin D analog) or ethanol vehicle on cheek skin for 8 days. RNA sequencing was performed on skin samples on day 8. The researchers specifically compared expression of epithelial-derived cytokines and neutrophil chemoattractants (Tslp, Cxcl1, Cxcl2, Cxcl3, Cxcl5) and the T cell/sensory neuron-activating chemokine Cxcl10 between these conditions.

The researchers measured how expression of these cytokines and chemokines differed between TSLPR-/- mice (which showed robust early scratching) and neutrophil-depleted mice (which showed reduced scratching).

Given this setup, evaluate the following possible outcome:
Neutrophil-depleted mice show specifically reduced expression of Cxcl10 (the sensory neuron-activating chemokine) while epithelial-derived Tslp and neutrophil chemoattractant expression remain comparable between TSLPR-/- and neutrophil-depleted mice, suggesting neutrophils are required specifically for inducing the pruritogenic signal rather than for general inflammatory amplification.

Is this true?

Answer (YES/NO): YES